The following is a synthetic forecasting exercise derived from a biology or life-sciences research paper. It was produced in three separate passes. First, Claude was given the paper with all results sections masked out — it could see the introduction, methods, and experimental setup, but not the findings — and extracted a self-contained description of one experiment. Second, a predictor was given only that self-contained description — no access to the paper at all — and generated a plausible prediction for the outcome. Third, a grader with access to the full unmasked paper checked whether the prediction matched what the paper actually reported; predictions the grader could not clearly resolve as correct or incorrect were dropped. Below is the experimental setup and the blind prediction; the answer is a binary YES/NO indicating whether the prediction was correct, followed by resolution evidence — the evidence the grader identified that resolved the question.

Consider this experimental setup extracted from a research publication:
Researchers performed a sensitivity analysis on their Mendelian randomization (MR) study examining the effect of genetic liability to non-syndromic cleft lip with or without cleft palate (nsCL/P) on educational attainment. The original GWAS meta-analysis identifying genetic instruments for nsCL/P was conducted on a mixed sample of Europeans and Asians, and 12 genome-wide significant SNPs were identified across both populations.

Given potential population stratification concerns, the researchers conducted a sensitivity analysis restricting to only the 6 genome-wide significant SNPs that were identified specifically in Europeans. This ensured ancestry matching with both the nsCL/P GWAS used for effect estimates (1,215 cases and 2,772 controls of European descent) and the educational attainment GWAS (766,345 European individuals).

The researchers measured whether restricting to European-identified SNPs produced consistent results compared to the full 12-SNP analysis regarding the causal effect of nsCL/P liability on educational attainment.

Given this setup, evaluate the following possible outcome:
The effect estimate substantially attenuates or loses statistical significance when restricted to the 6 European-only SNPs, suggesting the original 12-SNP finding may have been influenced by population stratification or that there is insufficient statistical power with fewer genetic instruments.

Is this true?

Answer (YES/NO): NO